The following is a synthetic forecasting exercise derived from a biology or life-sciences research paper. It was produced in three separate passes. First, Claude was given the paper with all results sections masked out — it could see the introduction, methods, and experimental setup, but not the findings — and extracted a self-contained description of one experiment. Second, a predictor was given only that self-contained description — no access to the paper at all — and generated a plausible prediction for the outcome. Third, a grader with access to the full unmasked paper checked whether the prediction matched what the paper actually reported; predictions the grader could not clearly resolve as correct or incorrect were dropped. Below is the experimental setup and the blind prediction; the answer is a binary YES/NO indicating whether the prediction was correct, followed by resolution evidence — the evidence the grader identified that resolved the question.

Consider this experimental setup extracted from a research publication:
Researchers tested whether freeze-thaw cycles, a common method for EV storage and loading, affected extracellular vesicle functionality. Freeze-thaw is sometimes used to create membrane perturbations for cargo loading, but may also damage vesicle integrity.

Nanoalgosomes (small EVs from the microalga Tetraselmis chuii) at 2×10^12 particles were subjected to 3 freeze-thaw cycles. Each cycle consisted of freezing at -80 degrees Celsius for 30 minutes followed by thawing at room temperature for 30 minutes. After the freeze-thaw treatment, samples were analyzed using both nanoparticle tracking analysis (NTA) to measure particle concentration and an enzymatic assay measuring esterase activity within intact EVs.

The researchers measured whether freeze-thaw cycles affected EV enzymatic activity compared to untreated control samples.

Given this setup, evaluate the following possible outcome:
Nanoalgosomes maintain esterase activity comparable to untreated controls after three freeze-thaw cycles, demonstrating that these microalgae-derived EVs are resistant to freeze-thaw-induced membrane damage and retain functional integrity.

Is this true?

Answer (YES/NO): NO